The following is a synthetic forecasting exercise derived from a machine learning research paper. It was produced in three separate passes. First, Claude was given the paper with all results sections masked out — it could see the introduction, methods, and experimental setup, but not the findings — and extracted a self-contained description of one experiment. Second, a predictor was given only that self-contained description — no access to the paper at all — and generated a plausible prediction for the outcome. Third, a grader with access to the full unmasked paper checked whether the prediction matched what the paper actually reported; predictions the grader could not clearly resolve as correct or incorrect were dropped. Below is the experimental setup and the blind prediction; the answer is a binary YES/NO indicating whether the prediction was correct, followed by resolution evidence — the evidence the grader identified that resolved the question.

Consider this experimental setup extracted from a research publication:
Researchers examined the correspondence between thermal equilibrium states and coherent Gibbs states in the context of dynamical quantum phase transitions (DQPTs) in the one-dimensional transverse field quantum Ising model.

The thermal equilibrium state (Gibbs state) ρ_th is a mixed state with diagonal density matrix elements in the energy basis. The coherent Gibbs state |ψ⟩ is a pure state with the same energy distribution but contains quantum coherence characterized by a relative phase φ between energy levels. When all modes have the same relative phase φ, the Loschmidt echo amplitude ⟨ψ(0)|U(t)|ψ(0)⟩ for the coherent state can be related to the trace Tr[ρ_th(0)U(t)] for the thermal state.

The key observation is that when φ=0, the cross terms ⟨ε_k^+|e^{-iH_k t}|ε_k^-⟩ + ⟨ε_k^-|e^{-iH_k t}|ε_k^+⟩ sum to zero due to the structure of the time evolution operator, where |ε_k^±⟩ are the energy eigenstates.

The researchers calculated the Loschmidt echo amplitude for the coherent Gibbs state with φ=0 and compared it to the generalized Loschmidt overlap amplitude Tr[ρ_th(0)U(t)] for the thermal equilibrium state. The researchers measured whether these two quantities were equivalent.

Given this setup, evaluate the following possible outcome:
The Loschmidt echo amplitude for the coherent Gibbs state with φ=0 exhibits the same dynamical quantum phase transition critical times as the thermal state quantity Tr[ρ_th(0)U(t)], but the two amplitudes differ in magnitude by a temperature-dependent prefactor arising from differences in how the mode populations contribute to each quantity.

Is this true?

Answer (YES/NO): NO